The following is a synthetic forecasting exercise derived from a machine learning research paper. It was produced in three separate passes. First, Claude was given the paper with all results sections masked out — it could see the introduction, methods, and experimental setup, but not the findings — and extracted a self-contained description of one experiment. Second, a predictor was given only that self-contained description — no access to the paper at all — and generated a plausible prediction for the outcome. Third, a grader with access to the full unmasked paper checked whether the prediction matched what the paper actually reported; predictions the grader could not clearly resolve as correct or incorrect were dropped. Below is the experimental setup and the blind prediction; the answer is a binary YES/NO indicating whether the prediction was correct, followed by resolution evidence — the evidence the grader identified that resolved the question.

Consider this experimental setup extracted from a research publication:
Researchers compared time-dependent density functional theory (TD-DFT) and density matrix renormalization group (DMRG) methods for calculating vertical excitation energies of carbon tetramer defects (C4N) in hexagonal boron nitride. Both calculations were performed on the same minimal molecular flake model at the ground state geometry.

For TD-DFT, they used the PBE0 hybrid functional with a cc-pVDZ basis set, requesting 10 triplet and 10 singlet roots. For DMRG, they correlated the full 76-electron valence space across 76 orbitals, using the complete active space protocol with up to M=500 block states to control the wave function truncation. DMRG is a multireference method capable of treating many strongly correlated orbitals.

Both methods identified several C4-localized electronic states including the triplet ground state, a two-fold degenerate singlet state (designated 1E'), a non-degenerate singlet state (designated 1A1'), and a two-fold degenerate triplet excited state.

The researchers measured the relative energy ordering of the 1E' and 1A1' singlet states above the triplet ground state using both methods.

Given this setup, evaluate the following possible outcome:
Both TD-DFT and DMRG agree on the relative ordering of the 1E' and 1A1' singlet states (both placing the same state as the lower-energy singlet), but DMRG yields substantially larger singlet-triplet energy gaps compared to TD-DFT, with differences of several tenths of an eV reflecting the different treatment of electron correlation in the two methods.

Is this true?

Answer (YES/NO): NO